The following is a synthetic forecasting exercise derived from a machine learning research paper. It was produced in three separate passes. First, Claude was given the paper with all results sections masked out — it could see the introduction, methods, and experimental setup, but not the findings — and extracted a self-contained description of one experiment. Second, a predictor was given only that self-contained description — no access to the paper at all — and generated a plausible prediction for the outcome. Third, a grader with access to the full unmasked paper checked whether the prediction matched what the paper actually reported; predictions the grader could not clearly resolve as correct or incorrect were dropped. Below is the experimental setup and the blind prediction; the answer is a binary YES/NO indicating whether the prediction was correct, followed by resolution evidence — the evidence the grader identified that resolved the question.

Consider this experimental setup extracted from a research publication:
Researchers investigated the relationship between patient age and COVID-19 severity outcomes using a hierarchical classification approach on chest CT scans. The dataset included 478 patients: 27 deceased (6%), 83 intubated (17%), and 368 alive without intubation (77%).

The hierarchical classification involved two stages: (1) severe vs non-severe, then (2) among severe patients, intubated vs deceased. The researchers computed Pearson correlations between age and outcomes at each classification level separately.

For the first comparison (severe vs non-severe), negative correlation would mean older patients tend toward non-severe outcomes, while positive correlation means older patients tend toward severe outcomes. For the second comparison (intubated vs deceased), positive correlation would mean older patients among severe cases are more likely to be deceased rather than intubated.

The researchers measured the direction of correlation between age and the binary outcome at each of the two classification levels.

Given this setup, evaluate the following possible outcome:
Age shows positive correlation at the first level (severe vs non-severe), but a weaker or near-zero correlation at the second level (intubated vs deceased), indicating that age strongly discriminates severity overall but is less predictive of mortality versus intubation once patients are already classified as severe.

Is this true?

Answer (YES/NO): NO